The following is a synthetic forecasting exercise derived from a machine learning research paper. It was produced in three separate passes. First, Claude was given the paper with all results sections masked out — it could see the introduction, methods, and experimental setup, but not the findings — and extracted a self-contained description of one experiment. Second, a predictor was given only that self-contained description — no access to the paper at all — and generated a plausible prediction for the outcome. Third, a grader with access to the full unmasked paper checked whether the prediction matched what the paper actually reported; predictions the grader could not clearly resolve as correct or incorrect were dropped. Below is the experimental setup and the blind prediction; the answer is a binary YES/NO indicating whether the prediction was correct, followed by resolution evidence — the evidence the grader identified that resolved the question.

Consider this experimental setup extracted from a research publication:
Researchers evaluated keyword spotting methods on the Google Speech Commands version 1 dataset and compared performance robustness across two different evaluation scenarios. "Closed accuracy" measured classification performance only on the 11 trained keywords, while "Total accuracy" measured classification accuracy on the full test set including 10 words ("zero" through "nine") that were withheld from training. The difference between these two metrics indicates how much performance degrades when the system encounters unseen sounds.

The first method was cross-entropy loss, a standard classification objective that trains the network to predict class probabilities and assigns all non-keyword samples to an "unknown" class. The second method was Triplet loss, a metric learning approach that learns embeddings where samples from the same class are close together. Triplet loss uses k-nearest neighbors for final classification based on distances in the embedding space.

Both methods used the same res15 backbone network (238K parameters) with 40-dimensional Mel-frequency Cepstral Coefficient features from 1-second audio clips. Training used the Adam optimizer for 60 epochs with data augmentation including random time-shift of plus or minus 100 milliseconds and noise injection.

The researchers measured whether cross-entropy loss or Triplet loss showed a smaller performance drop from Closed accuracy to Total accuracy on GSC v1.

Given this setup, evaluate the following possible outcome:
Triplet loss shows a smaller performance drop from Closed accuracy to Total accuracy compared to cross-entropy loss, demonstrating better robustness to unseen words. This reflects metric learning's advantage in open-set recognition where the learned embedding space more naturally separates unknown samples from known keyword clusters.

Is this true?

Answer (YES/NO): YES